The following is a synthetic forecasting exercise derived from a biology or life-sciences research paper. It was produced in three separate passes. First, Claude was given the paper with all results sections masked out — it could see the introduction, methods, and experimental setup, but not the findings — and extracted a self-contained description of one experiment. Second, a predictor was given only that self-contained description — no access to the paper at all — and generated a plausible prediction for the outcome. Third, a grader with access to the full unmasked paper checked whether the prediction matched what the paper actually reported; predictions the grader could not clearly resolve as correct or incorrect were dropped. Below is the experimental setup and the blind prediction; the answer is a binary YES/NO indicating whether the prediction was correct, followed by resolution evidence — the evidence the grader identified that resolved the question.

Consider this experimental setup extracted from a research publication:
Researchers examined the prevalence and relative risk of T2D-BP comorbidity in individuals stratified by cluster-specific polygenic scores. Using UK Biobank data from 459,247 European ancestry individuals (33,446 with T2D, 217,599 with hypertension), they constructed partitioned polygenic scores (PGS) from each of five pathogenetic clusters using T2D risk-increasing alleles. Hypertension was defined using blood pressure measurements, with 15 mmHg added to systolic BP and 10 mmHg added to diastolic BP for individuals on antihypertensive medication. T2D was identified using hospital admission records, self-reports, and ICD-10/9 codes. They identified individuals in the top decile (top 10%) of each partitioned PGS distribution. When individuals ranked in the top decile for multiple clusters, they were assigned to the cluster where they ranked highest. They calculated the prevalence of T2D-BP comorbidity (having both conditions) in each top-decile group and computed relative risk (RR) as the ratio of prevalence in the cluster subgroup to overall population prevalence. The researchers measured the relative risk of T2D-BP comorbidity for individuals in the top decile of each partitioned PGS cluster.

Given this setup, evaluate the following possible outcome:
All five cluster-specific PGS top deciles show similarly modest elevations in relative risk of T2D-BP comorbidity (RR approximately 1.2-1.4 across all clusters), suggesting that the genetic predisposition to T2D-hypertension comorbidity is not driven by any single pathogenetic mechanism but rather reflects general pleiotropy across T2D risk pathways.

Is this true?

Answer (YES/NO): NO